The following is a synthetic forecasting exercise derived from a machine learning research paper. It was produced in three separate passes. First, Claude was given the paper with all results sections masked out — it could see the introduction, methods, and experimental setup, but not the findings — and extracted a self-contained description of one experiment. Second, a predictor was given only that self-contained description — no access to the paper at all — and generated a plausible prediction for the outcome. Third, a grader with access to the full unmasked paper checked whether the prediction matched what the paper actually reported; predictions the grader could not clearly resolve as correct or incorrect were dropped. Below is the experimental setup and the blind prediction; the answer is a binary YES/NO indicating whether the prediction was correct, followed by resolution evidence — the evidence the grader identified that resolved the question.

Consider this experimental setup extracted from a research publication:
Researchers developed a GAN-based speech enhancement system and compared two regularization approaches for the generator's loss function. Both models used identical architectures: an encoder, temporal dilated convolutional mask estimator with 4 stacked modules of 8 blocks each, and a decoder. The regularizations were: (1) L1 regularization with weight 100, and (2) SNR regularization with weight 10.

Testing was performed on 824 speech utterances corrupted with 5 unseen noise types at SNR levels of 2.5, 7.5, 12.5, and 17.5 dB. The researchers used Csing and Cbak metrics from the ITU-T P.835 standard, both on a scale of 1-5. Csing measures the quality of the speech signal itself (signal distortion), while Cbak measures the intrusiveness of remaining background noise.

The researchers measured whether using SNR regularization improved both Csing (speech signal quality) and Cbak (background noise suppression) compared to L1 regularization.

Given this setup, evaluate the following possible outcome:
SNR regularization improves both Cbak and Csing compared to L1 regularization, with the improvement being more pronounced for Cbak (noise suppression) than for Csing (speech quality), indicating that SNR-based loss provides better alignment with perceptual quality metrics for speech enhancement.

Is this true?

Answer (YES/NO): NO